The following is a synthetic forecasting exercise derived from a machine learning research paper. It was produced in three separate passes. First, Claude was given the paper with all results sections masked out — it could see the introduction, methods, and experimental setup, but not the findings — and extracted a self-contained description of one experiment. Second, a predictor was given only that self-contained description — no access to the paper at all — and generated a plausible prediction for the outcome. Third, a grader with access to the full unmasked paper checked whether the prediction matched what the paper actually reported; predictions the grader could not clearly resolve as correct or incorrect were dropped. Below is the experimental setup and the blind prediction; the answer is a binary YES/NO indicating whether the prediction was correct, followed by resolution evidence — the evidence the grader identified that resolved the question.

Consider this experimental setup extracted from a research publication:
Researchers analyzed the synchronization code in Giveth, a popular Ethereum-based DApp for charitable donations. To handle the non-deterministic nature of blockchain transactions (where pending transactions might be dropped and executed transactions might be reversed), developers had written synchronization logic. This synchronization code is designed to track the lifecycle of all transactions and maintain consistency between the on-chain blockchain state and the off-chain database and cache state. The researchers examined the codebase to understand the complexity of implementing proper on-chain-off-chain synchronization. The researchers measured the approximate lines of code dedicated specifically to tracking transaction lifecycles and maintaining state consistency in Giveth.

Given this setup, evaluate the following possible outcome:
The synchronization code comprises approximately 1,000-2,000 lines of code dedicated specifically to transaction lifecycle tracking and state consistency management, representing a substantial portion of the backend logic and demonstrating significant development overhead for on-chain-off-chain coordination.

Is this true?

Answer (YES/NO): NO